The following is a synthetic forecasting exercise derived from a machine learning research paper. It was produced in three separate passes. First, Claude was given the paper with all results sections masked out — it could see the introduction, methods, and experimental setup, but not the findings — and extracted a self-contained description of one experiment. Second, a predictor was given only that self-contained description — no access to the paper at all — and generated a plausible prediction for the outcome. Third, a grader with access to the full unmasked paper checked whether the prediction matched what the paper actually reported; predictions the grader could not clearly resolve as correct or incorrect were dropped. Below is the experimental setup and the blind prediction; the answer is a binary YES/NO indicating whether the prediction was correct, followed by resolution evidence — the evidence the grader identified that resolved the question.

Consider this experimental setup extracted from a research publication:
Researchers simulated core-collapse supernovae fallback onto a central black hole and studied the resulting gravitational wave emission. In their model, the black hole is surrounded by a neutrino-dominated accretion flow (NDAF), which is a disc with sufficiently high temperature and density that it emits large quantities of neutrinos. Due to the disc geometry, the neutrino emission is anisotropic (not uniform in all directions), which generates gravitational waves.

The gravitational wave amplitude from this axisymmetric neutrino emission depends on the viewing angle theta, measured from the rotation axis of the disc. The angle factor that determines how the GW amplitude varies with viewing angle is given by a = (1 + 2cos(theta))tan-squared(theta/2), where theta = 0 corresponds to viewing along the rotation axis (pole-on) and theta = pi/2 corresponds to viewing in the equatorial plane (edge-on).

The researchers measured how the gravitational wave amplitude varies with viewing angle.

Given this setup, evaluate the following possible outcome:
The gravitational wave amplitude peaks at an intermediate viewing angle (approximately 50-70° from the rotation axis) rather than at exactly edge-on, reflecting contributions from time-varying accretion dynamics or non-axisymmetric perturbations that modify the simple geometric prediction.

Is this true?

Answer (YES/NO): NO